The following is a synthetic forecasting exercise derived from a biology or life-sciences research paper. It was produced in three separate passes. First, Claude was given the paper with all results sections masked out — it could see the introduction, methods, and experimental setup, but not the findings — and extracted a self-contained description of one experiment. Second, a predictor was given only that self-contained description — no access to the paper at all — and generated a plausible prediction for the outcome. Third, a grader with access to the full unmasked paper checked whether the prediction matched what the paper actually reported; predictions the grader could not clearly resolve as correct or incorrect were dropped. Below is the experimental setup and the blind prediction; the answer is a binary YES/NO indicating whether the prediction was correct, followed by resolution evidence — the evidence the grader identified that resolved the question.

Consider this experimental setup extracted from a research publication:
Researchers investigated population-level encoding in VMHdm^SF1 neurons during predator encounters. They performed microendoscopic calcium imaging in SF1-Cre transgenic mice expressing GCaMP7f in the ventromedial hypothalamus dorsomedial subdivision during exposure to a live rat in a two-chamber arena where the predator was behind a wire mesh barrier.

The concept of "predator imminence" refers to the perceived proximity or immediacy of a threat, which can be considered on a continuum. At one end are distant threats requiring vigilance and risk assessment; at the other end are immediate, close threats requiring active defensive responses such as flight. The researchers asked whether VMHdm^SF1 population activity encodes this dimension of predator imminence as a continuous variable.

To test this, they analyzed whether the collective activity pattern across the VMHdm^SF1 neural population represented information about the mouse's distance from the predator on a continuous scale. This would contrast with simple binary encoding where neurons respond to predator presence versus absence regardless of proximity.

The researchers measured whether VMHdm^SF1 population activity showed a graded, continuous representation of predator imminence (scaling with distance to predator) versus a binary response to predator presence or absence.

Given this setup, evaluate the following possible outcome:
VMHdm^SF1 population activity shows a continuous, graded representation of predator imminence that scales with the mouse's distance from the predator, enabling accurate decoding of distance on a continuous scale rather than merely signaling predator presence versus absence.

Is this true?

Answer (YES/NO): NO